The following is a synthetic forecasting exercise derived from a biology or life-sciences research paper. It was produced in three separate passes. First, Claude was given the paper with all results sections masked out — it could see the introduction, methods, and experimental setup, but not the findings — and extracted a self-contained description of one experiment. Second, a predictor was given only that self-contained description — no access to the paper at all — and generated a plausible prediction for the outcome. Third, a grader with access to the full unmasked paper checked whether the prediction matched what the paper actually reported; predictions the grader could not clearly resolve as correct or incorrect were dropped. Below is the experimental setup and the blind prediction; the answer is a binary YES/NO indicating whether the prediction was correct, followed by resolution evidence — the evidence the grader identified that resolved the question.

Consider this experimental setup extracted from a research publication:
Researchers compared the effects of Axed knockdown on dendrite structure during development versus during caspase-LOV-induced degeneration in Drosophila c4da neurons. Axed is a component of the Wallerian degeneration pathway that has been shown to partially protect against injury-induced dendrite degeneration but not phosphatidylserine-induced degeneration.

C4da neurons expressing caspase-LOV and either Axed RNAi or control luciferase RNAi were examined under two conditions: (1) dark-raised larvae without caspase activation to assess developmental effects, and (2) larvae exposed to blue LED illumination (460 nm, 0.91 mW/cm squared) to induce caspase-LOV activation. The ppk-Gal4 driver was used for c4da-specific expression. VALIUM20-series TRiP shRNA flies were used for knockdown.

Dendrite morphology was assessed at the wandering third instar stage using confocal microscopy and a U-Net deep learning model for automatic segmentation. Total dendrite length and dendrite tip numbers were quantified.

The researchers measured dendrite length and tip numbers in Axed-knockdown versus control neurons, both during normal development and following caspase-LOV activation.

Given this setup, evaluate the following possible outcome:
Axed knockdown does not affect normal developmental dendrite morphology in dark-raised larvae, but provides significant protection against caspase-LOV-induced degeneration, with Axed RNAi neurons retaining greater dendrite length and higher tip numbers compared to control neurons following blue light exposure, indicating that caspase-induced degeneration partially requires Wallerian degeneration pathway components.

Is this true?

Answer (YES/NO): NO